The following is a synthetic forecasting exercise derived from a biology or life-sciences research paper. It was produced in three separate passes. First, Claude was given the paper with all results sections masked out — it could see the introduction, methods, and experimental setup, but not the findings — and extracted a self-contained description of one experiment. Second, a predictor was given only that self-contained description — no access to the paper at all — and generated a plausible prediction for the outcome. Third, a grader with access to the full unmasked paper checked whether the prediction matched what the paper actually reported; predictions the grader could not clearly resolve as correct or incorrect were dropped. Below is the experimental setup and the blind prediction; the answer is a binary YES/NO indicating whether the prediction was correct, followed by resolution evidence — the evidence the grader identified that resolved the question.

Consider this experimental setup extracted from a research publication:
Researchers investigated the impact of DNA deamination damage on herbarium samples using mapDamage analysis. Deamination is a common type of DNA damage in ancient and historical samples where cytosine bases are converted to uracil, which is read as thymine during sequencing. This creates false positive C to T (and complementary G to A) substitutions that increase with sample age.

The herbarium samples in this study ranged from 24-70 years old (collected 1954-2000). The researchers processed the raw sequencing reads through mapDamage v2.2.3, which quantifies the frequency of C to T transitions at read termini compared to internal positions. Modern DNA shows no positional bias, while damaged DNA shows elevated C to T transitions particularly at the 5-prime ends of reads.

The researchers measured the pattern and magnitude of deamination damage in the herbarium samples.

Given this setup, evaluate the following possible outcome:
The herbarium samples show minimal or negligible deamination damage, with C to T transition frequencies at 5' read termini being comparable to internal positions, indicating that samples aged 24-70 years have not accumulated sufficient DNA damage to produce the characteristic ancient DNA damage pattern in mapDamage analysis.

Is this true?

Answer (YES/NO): YES